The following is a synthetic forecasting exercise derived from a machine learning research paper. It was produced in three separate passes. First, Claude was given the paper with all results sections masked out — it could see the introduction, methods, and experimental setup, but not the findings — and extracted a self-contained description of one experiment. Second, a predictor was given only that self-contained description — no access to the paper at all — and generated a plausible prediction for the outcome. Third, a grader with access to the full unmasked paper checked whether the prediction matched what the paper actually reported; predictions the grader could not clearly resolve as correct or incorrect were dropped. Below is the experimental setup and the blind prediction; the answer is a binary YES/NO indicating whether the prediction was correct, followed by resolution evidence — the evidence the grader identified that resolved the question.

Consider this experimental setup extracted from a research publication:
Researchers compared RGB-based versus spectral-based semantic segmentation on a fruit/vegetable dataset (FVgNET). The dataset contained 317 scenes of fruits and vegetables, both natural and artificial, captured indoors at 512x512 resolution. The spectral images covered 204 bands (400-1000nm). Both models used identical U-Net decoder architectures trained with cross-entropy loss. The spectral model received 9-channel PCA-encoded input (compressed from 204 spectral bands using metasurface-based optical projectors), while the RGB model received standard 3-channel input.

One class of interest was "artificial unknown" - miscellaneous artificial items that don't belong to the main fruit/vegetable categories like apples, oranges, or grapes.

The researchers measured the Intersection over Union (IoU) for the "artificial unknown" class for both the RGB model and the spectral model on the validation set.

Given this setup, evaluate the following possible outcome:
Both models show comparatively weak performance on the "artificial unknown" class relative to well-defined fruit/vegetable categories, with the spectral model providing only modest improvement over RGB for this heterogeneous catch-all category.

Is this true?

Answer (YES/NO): NO